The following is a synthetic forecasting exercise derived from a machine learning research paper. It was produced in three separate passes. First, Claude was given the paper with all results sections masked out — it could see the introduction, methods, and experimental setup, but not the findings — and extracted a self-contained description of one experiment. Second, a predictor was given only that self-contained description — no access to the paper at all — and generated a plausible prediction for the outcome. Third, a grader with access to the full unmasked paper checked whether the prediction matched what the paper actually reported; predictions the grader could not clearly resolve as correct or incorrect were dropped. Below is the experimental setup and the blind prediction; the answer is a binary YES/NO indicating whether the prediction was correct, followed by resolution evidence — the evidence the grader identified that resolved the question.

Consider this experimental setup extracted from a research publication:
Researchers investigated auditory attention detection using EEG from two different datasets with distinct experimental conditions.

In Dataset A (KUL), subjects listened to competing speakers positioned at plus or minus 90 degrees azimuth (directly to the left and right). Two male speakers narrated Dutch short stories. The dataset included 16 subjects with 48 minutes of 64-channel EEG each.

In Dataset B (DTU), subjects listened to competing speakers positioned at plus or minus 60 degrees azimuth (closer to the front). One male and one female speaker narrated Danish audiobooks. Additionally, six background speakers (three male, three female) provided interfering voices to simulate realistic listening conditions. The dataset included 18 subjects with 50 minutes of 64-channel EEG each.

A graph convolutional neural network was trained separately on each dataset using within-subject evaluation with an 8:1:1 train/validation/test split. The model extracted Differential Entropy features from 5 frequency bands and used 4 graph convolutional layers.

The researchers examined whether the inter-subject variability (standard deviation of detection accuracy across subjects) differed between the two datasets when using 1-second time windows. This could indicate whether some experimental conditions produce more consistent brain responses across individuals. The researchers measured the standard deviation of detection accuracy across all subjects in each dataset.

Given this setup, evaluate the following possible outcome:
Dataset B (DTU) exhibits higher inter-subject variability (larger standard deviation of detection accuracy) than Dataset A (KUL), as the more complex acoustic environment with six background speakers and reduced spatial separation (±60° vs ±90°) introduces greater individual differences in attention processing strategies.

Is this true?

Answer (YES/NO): NO